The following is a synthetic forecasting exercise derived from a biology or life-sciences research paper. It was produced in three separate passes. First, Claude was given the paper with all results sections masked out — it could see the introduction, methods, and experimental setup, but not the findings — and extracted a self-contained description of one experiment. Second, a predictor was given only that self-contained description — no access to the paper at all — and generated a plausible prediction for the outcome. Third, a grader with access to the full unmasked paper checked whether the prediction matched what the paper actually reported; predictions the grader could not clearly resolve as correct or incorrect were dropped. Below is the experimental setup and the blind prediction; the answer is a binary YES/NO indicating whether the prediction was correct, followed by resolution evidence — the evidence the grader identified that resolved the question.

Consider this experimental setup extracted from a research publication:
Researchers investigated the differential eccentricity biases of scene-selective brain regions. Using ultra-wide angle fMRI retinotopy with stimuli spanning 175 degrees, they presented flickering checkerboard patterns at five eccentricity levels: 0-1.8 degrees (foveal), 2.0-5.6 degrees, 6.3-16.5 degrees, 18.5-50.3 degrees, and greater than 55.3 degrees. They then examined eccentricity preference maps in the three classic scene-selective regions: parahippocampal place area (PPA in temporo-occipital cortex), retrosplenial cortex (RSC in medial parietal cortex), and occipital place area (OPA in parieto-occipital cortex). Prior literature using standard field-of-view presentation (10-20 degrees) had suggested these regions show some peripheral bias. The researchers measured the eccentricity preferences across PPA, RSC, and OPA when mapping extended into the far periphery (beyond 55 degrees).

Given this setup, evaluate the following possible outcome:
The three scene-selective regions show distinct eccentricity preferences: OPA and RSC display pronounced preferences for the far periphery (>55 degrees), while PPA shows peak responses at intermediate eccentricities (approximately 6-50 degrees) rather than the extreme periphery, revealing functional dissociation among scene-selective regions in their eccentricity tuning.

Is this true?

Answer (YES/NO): NO